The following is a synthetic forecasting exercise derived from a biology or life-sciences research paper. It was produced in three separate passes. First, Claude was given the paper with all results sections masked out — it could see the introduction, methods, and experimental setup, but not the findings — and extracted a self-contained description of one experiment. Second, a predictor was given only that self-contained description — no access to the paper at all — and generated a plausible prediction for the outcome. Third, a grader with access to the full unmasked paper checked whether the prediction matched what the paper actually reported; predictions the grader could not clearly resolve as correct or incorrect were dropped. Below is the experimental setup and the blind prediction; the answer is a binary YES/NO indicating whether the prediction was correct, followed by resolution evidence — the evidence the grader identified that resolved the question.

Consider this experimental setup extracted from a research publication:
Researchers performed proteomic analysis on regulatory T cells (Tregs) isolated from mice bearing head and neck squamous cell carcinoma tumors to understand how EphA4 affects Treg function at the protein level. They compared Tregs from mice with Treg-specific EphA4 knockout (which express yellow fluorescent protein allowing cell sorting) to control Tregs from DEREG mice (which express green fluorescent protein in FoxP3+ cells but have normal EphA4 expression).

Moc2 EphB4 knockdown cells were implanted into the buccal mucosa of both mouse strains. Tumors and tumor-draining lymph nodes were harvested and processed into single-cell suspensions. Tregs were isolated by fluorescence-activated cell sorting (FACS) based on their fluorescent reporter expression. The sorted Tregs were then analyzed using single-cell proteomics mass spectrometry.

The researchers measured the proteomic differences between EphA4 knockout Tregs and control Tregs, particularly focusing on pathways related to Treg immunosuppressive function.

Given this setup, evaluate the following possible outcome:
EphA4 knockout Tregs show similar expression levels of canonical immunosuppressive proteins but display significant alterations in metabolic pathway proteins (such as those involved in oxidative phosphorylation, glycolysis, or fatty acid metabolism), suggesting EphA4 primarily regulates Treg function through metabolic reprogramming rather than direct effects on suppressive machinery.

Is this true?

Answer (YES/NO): NO